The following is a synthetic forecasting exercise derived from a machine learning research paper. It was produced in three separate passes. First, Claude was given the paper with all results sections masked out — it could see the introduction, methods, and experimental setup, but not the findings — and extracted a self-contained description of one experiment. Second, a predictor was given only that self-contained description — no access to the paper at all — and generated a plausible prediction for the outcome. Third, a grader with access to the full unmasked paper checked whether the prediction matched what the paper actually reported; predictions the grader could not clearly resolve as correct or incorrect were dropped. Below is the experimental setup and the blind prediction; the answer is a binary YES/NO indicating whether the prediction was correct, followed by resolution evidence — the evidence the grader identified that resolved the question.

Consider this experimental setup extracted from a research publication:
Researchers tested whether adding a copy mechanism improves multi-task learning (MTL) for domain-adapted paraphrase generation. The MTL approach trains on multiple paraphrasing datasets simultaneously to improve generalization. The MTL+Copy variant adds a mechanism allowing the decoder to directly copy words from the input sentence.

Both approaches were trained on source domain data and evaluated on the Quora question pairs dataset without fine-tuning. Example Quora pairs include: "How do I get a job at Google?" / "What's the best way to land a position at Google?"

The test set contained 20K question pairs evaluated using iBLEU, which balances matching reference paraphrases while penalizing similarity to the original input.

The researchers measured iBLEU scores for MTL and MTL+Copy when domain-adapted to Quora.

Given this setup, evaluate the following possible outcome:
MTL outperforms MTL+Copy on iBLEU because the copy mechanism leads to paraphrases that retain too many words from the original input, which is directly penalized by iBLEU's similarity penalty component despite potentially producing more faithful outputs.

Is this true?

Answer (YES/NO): NO